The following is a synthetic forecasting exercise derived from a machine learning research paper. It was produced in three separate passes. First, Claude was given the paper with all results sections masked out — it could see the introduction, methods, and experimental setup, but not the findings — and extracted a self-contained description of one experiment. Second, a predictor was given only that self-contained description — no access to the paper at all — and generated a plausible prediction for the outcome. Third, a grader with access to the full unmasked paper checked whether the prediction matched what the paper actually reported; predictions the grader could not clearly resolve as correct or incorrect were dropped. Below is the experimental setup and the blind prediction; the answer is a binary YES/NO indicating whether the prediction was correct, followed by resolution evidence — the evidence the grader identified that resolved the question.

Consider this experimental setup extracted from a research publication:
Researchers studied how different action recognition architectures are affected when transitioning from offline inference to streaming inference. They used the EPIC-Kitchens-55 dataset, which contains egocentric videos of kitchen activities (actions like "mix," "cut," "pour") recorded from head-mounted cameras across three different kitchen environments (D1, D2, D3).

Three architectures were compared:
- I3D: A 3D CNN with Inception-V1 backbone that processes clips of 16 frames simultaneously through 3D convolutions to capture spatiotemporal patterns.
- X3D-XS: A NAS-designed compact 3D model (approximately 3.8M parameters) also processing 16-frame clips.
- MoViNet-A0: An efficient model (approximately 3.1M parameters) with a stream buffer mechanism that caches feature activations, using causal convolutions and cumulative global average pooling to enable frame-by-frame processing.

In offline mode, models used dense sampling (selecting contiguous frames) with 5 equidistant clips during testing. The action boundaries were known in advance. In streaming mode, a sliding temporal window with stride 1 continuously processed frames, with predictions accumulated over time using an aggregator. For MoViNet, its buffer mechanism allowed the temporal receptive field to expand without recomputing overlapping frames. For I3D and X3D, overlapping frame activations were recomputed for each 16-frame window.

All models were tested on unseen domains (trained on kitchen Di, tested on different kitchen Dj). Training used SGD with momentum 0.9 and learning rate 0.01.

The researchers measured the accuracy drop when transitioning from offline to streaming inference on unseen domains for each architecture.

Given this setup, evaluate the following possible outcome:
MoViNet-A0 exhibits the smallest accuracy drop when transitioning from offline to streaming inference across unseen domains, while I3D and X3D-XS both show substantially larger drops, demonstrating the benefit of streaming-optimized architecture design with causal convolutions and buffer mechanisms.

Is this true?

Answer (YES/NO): YES